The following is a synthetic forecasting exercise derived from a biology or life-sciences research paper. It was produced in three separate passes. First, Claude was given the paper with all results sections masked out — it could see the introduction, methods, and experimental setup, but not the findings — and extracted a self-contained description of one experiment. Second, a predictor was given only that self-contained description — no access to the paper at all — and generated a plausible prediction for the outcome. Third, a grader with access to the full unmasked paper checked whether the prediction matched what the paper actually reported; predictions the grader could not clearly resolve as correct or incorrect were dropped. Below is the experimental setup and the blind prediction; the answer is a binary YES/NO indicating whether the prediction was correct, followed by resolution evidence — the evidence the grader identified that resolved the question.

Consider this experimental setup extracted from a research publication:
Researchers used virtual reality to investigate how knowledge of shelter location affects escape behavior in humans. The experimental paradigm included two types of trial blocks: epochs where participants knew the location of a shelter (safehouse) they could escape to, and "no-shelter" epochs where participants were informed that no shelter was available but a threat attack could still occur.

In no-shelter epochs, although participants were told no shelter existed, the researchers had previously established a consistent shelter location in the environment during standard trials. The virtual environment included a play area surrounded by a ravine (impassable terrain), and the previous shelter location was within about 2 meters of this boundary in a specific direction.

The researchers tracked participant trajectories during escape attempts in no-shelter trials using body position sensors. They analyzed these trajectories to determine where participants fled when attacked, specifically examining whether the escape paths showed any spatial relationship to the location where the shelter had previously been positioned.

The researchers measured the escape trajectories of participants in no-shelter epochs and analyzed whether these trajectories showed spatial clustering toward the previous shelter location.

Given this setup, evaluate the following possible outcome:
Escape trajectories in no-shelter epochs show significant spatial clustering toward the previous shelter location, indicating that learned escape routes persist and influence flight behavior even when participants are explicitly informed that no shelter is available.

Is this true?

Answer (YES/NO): YES